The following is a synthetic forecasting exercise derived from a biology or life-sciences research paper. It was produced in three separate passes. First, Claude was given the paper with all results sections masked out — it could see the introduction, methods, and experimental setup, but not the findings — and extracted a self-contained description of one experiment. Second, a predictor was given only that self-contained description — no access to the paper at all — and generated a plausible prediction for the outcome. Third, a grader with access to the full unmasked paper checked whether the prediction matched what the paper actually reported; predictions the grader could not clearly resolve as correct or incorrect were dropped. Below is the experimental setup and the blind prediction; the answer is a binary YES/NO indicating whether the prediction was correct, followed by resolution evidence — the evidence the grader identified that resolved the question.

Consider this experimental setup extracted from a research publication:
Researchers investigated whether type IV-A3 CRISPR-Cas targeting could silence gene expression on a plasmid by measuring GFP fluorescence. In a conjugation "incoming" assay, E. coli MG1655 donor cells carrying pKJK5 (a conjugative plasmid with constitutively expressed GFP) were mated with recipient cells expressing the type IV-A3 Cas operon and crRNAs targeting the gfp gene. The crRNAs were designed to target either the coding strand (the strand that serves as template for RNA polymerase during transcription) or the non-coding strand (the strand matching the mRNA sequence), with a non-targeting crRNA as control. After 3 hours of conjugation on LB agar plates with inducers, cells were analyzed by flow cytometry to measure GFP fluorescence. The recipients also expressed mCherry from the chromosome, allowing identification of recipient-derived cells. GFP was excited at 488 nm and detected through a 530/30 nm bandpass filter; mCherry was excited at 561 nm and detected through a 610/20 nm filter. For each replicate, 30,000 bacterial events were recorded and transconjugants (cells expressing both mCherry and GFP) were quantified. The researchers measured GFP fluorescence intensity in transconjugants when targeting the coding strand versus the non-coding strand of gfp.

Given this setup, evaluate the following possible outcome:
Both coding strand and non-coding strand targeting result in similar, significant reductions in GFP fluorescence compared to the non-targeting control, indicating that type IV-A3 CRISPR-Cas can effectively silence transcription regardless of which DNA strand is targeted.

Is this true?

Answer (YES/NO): YES